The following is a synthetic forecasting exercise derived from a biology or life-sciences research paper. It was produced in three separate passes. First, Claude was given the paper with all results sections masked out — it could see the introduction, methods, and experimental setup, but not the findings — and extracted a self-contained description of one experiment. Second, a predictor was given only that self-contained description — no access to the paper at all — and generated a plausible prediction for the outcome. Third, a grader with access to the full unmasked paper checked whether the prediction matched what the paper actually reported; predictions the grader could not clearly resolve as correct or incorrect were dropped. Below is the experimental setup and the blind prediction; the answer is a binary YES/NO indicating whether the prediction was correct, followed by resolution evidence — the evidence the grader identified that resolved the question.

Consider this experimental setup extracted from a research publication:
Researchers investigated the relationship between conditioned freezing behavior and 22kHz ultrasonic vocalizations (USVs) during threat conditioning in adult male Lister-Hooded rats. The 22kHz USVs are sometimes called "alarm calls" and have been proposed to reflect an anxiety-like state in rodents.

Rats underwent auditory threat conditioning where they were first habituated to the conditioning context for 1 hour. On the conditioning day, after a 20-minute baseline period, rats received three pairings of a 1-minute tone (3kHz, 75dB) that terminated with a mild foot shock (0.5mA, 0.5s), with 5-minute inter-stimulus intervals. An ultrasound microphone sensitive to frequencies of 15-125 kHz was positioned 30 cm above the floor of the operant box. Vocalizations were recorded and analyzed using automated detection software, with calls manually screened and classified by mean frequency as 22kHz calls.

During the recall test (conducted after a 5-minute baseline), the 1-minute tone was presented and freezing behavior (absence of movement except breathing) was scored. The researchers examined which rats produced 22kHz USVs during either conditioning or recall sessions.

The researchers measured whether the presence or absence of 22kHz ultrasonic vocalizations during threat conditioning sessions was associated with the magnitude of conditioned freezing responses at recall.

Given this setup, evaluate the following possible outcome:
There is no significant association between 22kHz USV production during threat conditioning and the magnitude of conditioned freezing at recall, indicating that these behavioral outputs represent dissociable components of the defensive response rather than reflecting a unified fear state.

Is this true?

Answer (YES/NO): NO